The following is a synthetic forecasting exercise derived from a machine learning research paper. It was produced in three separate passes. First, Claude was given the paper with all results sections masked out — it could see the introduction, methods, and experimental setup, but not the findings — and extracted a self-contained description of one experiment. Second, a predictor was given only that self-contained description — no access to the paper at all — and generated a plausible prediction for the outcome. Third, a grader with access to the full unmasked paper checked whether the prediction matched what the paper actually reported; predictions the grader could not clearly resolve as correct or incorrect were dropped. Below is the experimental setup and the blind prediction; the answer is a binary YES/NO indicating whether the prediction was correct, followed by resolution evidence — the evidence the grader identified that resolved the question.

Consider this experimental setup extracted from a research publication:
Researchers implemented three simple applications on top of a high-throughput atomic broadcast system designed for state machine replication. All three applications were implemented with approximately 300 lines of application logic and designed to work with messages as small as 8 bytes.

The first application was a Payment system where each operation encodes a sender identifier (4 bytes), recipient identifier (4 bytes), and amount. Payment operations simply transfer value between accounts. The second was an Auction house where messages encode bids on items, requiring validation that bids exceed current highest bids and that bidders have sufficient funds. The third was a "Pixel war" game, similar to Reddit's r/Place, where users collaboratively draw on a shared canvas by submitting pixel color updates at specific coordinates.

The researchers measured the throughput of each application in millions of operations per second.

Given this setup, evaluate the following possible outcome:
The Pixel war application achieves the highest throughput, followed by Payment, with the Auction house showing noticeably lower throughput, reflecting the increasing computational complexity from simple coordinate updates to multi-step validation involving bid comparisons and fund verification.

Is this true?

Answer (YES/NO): YES